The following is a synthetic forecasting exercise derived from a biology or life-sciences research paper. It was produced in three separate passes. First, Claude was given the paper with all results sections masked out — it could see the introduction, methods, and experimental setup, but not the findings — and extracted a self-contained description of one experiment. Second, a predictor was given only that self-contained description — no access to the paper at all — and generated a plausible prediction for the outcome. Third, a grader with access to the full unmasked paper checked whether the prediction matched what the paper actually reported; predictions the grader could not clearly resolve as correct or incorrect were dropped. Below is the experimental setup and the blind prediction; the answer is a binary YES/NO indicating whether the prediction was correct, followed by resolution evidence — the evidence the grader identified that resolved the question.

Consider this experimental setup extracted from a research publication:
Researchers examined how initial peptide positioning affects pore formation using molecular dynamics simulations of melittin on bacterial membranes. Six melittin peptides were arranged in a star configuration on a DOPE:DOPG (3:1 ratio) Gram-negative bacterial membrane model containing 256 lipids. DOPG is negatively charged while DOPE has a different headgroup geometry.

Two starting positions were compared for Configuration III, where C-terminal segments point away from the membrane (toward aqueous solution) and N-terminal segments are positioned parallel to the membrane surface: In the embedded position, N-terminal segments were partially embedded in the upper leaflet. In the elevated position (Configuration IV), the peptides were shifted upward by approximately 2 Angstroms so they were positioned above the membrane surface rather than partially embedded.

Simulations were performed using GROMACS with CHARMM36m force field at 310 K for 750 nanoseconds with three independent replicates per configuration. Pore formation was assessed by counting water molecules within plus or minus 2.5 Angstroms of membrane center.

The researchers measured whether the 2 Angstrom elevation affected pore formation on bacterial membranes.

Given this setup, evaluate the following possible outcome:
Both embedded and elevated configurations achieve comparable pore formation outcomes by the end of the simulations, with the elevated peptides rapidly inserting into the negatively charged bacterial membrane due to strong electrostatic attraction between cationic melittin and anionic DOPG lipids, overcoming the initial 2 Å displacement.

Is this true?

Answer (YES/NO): NO